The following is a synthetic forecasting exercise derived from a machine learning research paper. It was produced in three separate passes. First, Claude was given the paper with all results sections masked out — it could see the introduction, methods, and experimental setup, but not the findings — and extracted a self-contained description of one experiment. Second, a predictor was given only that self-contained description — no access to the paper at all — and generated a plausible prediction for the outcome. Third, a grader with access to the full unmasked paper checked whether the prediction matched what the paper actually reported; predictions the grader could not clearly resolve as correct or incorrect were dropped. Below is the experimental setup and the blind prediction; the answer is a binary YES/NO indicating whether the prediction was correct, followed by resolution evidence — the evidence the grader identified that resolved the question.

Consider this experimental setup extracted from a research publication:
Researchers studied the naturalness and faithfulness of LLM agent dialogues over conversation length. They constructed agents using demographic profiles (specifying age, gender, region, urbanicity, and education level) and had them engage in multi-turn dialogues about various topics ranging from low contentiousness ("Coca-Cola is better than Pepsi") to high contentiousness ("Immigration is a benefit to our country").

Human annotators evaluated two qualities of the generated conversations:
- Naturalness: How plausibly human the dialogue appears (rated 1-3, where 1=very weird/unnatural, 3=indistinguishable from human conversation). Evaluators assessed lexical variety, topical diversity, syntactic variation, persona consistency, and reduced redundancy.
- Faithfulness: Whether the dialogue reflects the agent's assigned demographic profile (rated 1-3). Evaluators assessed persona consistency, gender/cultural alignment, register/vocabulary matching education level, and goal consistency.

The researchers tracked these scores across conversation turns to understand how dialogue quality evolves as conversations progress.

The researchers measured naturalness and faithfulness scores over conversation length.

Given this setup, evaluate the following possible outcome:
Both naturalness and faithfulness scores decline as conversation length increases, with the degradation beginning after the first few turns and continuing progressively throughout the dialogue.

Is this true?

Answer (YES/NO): NO